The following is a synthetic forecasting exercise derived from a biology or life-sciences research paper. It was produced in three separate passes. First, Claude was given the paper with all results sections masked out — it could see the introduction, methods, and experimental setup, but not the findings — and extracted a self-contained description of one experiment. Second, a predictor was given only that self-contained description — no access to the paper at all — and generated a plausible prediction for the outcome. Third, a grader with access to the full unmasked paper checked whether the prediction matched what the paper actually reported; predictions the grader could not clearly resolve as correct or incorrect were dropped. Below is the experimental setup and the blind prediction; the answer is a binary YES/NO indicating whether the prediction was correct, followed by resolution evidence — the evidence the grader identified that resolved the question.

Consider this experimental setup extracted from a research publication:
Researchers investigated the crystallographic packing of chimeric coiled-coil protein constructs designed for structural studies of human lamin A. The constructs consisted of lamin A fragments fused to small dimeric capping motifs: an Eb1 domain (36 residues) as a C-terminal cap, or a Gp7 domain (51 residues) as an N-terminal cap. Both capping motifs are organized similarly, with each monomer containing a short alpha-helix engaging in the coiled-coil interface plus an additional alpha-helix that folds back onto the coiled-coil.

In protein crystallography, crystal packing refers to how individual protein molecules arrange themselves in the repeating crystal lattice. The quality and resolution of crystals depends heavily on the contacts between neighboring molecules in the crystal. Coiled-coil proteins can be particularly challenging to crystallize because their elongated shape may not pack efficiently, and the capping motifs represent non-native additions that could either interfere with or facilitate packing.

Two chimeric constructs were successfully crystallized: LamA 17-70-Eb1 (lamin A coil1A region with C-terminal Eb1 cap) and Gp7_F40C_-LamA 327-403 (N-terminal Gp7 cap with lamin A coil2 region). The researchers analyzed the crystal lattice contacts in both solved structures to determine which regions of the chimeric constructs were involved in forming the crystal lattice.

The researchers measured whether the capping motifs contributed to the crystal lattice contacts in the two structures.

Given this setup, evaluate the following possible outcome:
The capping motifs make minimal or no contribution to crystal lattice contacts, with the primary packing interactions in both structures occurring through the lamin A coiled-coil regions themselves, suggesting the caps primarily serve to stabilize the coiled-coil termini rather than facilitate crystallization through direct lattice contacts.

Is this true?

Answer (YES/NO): NO